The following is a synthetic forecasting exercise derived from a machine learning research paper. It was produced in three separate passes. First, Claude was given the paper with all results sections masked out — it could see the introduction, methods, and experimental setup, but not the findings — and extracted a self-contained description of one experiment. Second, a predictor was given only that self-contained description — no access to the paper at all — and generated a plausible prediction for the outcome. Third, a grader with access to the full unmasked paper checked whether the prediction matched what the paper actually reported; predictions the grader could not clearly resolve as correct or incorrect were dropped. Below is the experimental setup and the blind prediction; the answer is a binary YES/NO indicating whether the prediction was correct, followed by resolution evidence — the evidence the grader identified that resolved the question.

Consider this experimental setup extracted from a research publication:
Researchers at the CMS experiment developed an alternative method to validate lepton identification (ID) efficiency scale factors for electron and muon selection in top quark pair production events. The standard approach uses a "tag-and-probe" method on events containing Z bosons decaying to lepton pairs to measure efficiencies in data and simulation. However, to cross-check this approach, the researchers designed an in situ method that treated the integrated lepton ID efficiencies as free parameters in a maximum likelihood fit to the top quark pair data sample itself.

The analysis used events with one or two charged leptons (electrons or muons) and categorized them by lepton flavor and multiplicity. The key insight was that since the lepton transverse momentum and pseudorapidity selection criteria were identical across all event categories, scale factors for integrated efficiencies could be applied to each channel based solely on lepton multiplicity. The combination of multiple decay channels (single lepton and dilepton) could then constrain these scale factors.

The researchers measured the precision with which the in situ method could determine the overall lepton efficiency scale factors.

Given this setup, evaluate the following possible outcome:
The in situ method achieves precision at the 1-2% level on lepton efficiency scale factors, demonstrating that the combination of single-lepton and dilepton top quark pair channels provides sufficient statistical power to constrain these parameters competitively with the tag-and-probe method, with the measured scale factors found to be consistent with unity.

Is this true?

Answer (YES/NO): NO